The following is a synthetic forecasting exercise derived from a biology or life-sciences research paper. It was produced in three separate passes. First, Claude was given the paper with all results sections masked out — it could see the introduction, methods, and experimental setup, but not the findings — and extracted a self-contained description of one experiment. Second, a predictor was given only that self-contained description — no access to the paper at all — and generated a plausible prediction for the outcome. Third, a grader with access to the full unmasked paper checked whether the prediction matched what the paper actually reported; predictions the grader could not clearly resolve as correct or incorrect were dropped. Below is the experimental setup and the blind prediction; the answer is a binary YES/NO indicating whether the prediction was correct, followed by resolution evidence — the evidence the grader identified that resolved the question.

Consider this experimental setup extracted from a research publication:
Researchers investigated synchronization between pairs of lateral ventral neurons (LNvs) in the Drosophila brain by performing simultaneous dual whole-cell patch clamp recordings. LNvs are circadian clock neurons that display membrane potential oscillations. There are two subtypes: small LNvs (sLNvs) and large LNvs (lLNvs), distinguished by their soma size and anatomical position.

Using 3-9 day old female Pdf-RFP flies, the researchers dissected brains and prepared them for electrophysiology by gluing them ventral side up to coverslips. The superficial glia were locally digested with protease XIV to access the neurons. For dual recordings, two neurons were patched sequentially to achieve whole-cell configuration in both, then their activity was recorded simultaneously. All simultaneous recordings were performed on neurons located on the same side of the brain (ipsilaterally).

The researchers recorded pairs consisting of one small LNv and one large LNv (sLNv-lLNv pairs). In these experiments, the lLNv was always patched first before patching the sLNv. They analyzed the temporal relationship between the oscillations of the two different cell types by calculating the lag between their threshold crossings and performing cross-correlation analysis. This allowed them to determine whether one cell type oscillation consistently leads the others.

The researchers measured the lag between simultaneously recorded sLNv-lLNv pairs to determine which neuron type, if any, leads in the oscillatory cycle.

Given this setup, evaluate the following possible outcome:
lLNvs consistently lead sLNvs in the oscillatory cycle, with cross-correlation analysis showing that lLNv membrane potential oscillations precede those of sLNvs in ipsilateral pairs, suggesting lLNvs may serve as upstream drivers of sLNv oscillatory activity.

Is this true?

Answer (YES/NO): YES